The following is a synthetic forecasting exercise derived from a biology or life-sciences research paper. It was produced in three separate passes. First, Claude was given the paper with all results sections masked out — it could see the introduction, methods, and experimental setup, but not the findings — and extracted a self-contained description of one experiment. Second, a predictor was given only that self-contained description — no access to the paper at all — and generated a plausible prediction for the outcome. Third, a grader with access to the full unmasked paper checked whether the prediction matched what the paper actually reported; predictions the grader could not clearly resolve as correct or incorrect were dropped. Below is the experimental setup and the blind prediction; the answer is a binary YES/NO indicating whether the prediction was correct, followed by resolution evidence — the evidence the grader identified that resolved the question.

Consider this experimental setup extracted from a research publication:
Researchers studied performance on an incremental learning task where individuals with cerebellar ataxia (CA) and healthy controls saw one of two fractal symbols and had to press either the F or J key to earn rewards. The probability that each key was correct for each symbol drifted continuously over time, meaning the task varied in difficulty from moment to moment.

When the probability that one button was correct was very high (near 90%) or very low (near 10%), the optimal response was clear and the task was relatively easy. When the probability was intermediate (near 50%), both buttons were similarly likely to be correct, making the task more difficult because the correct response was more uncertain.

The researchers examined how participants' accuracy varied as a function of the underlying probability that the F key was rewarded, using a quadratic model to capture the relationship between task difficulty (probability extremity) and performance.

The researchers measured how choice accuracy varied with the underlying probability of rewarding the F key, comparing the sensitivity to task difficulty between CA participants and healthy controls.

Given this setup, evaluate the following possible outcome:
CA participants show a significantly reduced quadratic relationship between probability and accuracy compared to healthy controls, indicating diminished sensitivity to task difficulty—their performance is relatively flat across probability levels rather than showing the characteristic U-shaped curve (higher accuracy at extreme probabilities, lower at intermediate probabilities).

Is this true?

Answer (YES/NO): YES